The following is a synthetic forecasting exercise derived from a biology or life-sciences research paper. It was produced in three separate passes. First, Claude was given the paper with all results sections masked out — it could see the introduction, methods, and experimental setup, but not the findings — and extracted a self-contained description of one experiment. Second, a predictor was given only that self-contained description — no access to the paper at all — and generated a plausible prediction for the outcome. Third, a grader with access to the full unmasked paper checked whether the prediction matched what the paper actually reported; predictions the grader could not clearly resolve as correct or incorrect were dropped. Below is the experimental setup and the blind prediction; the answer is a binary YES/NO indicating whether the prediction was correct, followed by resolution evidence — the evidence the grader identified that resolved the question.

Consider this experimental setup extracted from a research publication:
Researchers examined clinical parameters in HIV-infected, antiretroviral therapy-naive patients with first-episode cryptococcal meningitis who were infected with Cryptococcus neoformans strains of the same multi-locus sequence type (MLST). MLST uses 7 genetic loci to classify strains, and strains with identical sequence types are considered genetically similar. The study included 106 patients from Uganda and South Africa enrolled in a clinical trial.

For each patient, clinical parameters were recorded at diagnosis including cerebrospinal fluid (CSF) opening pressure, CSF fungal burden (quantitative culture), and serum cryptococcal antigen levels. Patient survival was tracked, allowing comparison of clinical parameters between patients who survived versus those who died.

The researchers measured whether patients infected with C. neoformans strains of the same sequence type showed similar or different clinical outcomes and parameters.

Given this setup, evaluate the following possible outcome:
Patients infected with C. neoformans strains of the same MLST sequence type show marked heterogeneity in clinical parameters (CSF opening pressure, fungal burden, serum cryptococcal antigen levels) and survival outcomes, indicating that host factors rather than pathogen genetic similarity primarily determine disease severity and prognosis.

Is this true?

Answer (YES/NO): NO